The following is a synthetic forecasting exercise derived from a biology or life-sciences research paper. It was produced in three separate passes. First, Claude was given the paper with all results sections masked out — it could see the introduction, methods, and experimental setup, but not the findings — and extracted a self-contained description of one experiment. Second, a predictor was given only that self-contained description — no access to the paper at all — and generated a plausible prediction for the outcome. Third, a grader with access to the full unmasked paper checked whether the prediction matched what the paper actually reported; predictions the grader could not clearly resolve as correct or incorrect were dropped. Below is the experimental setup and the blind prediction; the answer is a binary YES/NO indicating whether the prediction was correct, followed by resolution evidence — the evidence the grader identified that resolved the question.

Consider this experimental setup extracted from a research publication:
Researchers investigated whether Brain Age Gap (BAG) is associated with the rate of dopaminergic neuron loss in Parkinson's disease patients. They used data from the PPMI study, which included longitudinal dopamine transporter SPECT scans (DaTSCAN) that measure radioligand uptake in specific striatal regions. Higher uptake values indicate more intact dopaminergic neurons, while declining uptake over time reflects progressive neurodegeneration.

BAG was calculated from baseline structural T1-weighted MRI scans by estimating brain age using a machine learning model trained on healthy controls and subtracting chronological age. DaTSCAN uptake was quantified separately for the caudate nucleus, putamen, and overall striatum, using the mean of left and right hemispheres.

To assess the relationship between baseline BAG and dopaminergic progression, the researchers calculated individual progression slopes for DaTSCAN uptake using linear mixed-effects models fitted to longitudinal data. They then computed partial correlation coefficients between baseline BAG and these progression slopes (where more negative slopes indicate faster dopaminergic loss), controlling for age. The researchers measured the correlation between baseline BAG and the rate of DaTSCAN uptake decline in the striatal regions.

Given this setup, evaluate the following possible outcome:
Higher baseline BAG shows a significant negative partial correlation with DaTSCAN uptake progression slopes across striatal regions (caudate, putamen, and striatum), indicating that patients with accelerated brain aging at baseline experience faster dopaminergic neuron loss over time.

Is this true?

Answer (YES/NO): NO